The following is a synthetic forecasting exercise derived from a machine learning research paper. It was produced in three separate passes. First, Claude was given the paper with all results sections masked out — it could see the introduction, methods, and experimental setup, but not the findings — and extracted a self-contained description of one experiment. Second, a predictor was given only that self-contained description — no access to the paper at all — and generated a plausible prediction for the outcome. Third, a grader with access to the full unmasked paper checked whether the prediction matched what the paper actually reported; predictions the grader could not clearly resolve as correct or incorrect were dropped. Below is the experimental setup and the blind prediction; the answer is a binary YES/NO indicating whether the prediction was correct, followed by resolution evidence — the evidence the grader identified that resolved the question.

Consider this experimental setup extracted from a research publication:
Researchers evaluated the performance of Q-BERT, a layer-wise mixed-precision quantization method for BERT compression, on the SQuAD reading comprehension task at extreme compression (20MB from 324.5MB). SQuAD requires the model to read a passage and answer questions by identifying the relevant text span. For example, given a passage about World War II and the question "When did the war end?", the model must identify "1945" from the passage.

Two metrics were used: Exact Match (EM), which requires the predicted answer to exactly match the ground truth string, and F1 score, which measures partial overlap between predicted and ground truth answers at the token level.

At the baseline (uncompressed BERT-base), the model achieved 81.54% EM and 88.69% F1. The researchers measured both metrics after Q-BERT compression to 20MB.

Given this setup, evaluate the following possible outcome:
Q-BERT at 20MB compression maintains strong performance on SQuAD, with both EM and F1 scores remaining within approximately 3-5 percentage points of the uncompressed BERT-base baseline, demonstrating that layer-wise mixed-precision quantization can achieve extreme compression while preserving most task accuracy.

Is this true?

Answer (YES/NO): NO